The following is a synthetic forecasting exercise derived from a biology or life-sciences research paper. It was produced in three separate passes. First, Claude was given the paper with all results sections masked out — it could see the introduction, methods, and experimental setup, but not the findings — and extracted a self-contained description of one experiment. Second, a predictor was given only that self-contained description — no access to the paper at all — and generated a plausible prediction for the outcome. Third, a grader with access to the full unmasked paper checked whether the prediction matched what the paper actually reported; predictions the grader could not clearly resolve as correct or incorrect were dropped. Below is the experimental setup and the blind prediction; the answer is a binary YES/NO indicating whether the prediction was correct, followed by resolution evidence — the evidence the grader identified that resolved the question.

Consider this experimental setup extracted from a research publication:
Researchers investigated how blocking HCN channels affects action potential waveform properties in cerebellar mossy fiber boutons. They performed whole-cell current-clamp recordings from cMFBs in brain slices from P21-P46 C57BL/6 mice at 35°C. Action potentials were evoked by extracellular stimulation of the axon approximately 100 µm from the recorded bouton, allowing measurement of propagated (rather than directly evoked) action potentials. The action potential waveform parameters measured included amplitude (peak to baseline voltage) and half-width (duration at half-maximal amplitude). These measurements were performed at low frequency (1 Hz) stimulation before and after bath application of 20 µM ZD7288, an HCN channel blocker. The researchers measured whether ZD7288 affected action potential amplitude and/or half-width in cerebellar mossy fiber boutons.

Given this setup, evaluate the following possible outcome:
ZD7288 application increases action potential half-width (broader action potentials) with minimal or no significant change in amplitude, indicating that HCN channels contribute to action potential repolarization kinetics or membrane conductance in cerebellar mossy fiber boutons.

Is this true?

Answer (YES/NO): NO